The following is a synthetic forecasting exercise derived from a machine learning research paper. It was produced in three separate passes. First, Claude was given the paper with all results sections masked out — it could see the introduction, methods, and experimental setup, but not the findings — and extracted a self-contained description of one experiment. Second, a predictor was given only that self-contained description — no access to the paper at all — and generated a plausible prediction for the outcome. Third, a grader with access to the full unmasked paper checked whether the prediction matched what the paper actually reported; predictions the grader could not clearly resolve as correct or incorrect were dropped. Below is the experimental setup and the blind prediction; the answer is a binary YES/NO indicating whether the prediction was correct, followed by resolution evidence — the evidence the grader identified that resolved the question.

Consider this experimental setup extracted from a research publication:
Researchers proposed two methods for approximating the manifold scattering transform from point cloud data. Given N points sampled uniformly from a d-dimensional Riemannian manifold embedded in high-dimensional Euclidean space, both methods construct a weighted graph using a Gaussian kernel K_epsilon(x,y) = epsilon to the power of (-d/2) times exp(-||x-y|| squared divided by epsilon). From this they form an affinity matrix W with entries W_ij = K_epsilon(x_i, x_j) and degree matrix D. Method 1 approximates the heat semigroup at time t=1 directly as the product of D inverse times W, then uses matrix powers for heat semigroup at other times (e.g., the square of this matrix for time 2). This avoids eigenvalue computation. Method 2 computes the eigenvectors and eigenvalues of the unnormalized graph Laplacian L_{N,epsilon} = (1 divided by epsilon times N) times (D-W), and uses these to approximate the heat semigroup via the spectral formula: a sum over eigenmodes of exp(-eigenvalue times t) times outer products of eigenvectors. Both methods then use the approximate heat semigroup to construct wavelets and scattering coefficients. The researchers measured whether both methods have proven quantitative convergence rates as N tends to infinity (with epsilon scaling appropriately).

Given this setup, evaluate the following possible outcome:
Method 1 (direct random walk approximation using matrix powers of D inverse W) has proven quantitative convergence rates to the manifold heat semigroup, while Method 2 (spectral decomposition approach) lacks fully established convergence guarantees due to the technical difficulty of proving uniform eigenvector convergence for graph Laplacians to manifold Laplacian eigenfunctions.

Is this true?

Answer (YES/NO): NO